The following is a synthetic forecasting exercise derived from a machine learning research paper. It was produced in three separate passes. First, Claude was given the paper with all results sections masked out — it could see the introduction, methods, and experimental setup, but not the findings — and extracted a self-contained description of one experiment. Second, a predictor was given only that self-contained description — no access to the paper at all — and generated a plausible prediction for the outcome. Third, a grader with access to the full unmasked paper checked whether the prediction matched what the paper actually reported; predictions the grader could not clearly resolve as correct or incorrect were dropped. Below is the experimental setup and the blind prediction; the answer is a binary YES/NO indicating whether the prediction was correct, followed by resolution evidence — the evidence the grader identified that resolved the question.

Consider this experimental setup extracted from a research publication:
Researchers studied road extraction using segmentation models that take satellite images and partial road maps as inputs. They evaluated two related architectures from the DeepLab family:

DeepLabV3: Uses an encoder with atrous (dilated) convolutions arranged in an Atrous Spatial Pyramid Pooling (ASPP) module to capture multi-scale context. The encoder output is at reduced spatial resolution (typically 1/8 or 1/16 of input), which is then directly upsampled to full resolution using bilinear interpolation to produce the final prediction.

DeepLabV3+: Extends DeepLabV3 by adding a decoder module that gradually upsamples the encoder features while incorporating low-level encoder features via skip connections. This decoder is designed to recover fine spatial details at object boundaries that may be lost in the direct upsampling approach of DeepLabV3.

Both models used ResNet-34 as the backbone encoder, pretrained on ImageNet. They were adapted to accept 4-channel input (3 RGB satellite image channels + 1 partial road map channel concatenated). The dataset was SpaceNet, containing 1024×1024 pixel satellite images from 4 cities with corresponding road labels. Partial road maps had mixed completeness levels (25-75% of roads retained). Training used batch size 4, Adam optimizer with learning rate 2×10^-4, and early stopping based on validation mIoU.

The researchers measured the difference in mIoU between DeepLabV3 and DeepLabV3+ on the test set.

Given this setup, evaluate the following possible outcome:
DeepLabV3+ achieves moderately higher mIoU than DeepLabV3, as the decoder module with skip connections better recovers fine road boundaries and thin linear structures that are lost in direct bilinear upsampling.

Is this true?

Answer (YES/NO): NO